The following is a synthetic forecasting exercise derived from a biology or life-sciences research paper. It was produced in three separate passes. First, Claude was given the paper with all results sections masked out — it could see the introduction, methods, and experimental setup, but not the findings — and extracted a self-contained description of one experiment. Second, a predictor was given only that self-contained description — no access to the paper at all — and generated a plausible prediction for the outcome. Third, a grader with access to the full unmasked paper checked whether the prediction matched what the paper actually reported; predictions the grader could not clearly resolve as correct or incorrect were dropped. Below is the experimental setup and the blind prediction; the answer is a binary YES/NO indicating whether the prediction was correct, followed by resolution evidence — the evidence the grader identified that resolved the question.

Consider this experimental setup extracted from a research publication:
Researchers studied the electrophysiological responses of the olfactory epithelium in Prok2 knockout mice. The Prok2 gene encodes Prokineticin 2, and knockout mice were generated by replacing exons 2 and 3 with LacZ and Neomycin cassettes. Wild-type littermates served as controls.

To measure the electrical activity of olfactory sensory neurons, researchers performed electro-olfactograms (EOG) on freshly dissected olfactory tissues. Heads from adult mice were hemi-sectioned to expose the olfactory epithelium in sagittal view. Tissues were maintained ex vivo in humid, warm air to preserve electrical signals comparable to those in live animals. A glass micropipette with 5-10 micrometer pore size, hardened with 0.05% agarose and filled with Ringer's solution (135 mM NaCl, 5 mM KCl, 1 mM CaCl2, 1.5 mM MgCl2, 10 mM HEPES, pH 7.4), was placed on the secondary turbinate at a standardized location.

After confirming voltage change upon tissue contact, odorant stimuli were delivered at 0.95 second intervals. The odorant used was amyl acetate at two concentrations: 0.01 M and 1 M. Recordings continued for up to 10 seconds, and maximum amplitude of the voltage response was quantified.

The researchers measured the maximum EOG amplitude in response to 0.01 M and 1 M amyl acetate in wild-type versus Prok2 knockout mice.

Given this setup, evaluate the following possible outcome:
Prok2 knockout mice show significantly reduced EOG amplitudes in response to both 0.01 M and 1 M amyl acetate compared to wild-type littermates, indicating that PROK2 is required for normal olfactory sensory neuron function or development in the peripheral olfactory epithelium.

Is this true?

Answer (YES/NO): NO